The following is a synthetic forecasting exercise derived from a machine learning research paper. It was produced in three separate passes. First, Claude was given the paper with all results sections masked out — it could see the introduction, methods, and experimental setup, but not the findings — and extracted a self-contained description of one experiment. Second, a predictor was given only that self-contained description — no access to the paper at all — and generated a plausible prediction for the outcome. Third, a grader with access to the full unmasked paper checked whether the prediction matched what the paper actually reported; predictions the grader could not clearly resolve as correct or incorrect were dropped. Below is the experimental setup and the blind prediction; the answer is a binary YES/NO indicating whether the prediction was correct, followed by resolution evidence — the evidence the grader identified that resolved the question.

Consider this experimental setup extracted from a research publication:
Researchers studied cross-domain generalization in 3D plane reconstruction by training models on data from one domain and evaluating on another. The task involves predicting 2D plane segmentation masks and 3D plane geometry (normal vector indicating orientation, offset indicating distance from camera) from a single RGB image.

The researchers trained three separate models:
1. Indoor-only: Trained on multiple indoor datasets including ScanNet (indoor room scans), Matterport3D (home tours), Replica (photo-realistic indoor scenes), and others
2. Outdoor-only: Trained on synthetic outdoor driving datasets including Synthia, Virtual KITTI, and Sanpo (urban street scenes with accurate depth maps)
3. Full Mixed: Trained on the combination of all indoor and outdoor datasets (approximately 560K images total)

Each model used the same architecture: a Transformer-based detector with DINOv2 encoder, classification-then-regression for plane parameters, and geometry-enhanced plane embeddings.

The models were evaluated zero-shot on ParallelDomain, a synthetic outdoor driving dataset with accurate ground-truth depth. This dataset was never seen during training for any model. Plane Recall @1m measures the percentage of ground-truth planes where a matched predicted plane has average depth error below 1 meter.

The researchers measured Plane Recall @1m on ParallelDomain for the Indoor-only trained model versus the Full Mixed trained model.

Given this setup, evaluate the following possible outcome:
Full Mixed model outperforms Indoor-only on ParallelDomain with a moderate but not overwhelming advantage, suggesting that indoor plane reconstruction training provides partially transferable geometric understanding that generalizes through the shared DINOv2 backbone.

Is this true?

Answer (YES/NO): NO